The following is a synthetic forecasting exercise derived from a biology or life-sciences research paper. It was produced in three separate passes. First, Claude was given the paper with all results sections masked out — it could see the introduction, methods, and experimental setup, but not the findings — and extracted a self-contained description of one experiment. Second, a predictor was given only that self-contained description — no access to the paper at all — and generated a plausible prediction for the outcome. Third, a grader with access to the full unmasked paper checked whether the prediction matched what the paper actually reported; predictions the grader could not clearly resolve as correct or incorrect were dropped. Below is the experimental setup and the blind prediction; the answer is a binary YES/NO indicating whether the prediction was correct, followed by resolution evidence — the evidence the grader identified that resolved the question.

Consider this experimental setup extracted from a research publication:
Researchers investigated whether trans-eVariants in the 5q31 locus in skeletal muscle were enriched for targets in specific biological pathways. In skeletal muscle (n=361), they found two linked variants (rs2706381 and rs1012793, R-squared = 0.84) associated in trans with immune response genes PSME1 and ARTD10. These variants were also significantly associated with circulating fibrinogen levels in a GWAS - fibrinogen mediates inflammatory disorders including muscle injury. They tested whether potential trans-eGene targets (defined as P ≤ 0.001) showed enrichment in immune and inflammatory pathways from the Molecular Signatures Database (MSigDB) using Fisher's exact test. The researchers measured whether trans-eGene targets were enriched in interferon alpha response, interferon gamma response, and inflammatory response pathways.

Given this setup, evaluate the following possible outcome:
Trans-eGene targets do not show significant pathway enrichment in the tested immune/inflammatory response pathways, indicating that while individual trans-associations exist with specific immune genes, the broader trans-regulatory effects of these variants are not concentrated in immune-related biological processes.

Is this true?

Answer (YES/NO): NO